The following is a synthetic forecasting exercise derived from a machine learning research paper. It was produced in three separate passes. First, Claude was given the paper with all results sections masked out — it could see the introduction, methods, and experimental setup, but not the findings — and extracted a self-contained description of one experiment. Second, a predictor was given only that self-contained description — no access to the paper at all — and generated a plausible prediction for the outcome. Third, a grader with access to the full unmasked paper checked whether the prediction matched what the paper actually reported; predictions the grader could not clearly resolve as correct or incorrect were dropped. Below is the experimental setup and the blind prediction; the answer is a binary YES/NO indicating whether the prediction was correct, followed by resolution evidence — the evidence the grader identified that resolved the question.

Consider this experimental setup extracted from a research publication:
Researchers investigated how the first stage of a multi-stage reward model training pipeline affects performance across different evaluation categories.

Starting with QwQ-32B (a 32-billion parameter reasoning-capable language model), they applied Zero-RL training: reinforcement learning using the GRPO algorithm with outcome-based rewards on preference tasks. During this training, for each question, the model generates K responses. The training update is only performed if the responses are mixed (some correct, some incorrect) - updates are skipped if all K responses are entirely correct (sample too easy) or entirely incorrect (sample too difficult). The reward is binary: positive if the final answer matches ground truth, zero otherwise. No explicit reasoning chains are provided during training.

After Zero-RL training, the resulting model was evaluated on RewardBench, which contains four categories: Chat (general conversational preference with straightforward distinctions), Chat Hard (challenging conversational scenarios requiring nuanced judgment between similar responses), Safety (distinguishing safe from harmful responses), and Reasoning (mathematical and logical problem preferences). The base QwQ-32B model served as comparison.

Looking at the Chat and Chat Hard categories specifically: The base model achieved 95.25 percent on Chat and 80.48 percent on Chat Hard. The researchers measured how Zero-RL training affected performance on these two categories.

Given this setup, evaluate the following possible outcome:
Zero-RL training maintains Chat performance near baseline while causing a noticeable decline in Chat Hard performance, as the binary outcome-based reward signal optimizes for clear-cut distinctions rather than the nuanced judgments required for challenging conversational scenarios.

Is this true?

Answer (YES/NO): NO